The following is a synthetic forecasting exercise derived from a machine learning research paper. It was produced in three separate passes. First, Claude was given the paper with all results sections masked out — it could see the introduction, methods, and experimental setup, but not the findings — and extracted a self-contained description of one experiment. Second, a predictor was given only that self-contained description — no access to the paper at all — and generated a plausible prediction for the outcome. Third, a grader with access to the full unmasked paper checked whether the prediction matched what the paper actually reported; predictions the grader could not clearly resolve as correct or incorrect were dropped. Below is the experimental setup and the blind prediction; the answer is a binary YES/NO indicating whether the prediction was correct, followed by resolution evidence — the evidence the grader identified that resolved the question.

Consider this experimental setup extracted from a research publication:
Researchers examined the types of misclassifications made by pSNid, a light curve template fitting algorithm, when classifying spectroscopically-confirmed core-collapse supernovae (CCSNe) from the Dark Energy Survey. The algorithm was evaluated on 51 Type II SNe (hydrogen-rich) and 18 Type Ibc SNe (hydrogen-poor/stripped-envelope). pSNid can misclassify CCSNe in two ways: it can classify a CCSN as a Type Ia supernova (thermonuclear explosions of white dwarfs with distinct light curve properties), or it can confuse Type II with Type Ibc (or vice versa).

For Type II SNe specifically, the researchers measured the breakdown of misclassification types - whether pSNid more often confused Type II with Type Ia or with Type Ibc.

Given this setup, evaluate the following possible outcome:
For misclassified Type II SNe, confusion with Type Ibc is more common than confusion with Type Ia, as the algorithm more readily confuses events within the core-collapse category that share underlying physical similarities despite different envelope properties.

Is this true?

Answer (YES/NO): NO